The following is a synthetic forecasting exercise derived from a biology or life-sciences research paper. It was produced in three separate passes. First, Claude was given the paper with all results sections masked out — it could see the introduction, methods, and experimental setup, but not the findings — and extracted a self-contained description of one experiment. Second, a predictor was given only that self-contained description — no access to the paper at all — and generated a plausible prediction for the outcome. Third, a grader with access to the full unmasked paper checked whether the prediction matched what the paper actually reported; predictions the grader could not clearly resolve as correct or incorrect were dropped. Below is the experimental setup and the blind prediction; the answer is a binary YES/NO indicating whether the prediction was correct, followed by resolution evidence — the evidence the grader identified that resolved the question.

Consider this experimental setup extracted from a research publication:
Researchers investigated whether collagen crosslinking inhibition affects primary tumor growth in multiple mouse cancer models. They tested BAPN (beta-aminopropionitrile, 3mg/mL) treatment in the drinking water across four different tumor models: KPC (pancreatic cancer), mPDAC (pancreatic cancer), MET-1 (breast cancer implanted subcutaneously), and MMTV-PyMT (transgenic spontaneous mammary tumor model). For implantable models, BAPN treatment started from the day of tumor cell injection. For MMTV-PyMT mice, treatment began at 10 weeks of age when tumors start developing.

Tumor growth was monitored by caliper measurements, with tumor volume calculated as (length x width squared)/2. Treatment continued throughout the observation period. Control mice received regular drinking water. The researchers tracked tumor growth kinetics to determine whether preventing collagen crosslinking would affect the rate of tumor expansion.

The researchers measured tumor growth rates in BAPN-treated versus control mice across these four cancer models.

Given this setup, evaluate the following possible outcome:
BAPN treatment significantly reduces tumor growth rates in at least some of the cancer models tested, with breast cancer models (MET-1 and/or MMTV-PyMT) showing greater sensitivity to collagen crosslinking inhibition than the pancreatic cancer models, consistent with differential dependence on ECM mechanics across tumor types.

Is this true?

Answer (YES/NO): NO